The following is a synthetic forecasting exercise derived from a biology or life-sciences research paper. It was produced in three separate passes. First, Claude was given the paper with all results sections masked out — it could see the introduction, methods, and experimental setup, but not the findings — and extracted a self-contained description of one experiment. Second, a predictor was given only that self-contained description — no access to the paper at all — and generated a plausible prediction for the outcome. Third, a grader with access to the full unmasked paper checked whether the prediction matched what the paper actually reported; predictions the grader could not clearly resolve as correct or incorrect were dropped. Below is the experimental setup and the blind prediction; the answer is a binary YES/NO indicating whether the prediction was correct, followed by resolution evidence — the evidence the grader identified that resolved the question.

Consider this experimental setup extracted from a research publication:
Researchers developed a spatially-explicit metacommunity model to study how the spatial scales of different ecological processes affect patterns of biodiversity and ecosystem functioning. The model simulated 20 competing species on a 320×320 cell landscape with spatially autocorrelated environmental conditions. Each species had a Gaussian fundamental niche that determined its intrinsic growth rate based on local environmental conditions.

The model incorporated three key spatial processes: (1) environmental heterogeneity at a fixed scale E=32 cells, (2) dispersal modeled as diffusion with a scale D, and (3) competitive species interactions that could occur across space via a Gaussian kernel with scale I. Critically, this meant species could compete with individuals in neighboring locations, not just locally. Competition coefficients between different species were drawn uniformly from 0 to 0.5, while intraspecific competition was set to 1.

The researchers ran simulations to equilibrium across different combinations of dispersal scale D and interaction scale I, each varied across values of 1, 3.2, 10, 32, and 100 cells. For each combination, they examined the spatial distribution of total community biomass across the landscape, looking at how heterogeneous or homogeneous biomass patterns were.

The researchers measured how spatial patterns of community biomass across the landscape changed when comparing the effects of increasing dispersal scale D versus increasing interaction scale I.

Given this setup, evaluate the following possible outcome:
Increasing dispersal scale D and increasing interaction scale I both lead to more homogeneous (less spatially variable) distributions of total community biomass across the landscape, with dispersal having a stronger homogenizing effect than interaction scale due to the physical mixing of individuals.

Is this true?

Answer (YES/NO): NO